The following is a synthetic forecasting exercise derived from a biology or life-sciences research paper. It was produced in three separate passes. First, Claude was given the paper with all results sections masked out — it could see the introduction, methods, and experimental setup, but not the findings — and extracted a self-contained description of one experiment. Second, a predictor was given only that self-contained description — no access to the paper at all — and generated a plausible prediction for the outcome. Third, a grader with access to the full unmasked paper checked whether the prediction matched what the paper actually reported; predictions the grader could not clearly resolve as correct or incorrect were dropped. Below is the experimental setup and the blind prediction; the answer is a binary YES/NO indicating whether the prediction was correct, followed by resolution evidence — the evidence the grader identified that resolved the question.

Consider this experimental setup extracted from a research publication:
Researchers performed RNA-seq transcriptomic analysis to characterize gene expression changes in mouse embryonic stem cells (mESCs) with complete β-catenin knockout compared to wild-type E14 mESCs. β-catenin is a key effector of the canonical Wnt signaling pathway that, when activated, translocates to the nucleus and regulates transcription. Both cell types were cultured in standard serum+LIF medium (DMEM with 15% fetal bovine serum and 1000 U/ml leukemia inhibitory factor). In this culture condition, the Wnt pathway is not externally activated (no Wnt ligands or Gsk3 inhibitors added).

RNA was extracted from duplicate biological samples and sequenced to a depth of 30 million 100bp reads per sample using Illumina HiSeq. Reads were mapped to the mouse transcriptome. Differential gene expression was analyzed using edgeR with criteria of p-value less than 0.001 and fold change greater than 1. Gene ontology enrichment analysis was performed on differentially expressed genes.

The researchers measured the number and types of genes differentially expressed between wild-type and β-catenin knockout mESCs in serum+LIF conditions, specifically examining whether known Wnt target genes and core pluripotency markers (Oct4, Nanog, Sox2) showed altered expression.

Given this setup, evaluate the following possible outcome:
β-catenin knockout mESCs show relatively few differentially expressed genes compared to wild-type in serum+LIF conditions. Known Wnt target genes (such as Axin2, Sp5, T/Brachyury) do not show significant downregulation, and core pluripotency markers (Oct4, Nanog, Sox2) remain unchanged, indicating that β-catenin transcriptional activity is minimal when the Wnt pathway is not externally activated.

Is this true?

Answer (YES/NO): YES